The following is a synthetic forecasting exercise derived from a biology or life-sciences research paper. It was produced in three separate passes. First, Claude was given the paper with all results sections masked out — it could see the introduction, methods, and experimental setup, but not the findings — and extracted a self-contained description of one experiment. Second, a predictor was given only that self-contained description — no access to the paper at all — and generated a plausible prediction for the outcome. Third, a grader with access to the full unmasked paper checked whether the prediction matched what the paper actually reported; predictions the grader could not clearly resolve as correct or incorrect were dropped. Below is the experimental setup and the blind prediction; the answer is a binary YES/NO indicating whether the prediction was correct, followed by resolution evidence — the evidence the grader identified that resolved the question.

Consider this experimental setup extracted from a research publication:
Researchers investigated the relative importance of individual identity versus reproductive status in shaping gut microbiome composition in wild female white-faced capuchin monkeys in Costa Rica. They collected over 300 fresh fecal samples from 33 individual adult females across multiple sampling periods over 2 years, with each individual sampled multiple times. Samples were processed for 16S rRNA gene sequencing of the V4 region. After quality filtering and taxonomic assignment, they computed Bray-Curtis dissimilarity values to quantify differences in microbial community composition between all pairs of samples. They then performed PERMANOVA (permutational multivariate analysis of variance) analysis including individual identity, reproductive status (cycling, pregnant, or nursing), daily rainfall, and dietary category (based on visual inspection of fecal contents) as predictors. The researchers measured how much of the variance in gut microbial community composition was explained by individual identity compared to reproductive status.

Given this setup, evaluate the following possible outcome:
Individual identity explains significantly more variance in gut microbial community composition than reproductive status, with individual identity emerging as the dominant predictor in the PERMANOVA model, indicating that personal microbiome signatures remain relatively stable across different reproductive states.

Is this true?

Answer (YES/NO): YES